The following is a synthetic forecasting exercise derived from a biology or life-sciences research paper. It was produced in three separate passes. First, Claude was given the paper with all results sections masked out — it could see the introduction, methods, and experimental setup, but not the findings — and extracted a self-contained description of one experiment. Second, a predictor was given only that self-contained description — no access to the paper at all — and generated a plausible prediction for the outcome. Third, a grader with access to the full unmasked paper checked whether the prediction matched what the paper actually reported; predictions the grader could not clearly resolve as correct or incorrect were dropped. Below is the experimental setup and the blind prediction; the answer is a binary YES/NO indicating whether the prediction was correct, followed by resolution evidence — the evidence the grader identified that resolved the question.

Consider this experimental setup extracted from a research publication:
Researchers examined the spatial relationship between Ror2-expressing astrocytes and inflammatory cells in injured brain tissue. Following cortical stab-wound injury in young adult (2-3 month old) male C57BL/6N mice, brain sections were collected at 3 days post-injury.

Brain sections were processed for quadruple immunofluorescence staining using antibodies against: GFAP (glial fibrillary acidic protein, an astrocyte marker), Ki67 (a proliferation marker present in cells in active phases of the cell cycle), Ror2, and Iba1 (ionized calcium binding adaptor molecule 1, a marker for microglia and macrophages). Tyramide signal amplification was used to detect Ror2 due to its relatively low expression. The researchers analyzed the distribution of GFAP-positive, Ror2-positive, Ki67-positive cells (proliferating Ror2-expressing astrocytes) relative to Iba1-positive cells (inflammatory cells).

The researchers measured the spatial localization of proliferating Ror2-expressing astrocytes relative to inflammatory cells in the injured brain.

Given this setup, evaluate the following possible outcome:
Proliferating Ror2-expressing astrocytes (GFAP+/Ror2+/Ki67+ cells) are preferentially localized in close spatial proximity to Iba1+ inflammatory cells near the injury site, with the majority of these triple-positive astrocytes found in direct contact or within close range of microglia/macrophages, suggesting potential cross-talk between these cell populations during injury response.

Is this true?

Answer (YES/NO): YES